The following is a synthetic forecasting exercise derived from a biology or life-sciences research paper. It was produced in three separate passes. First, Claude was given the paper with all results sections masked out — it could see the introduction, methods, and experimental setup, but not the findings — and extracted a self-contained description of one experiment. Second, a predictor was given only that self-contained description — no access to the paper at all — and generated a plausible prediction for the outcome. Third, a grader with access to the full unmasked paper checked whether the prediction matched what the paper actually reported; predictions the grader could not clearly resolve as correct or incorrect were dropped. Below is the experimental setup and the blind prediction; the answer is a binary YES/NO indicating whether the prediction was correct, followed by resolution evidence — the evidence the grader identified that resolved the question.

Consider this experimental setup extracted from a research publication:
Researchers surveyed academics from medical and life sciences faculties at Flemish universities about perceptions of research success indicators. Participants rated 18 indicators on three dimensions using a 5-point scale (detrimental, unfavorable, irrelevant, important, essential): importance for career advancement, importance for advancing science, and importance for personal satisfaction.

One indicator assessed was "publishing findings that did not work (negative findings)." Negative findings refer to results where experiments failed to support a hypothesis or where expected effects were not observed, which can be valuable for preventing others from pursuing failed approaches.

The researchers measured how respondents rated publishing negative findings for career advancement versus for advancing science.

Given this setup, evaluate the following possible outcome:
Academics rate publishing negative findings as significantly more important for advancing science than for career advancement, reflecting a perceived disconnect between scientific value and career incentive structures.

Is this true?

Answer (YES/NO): YES